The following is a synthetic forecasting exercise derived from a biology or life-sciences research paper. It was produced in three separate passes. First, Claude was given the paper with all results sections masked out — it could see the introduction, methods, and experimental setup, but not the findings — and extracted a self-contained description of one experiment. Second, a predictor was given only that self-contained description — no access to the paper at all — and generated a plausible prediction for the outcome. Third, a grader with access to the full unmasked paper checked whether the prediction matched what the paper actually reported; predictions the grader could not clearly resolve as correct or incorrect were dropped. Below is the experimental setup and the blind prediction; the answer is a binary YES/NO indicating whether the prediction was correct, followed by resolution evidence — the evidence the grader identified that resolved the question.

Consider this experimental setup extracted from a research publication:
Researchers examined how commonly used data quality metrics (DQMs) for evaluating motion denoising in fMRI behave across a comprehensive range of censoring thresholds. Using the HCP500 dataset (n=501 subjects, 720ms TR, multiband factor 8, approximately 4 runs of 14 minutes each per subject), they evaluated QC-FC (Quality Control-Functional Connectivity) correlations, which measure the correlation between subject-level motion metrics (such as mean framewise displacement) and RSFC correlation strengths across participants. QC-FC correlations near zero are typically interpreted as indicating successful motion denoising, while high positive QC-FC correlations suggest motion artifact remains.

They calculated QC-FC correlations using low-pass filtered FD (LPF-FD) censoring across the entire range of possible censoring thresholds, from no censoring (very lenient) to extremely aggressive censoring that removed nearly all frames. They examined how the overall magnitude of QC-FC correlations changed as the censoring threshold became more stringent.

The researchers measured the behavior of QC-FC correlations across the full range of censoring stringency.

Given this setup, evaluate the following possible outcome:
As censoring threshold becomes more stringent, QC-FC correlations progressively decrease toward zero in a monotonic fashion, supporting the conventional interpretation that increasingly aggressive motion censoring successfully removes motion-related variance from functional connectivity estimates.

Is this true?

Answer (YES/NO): NO